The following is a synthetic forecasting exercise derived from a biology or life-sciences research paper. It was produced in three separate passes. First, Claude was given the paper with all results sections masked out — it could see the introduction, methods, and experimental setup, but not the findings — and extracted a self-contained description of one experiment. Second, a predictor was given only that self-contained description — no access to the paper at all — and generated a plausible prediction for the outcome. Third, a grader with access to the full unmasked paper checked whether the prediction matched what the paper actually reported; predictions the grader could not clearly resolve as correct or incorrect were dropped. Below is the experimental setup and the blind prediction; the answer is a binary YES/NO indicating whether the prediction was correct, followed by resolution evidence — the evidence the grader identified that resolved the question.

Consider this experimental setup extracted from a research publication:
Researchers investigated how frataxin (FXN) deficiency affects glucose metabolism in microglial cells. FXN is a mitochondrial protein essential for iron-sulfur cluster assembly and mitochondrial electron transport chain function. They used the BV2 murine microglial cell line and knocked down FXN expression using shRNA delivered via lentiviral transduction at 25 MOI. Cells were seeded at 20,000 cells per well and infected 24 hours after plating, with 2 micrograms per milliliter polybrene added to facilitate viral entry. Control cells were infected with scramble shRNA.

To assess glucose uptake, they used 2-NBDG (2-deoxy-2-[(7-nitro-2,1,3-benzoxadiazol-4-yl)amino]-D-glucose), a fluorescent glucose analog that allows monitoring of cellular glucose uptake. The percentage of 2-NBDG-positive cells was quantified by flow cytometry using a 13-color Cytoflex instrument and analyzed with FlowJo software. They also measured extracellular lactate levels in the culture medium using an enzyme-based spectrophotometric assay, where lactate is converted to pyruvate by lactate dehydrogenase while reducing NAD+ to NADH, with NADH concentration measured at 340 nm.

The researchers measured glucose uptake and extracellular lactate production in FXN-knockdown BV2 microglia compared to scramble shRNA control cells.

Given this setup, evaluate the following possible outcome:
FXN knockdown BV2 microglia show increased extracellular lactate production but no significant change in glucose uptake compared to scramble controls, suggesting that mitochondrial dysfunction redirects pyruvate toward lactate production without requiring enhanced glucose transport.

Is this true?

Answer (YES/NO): NO